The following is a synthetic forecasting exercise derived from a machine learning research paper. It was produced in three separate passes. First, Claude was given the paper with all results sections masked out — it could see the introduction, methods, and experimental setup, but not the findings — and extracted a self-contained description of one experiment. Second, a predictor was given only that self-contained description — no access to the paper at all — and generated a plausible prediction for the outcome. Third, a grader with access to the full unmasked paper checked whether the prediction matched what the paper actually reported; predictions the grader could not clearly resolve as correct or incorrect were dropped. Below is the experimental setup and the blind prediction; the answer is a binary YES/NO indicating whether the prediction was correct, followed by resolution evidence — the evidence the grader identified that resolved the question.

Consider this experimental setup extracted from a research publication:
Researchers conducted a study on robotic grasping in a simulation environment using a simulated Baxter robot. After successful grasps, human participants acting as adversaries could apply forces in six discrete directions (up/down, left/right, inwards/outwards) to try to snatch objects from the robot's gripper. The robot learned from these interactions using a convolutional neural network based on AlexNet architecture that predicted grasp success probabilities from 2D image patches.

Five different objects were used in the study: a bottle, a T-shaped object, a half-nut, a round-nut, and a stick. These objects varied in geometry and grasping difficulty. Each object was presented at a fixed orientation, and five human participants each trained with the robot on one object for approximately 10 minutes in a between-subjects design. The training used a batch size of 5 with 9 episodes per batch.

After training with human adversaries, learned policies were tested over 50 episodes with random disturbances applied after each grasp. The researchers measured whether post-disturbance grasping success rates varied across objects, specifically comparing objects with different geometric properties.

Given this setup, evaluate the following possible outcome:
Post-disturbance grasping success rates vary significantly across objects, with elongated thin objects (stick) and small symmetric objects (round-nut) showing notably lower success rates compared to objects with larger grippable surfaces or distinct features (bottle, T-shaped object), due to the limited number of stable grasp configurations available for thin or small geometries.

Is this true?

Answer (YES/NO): NO